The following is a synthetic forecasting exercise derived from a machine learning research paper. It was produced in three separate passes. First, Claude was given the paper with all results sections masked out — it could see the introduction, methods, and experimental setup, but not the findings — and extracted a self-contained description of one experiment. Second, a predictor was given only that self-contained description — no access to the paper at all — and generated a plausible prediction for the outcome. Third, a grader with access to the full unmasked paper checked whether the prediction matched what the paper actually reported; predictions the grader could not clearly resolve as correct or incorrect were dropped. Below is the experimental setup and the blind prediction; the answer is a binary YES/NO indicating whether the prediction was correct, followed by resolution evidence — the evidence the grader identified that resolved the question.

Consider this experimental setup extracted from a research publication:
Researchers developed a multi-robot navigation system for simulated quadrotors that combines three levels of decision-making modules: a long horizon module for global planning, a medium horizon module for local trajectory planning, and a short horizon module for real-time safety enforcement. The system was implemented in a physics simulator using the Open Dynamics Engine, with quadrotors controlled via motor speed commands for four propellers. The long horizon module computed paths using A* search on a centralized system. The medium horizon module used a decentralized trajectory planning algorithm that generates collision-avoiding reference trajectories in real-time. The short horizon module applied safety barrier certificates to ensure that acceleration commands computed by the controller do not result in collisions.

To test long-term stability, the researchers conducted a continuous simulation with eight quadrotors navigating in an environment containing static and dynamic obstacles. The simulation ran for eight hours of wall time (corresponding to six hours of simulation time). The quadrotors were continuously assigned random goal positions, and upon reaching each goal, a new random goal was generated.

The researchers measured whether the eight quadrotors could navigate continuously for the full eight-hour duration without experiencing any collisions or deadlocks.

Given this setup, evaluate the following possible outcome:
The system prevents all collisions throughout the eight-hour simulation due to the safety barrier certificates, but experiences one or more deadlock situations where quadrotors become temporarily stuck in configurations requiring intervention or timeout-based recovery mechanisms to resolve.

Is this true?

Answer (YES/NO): NO